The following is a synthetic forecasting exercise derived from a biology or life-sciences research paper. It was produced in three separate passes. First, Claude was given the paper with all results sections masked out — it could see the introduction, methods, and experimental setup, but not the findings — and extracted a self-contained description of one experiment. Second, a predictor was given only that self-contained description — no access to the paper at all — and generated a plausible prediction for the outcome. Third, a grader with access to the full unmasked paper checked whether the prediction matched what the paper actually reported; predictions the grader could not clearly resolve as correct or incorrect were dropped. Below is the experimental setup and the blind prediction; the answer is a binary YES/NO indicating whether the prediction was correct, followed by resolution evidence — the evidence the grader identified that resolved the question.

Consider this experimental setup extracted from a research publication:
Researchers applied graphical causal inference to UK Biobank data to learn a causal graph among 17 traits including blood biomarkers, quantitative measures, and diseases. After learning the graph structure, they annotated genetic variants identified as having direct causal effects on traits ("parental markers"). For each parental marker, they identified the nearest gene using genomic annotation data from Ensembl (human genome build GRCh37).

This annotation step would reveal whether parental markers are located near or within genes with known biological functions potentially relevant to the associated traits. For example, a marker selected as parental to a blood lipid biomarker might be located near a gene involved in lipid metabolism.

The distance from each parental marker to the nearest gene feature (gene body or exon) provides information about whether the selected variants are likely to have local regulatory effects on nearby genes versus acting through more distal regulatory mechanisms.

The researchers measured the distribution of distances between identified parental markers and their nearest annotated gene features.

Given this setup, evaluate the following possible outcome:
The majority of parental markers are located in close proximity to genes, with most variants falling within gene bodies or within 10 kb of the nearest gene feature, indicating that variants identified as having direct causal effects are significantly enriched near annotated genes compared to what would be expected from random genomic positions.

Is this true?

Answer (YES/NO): YES